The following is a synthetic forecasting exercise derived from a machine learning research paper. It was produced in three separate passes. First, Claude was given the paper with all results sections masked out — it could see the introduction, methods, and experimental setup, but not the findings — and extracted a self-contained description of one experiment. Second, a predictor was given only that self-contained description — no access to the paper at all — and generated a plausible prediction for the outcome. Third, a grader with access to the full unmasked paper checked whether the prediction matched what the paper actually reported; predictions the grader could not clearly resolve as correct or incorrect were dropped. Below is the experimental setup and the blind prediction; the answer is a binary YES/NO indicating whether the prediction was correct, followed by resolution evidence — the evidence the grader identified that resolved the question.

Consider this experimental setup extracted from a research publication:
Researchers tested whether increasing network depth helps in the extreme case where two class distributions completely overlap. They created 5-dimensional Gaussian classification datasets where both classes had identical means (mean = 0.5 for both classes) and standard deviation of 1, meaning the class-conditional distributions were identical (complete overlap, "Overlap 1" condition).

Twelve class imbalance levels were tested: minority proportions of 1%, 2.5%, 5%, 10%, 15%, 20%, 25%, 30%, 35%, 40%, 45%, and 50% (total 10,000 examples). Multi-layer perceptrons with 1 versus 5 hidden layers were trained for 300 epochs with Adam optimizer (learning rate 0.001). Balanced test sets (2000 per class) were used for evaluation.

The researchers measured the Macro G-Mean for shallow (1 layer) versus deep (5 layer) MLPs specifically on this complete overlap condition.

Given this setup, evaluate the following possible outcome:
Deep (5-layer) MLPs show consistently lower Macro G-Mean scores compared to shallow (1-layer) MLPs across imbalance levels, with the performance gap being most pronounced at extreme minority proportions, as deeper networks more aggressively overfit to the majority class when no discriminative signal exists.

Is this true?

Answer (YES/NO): NO